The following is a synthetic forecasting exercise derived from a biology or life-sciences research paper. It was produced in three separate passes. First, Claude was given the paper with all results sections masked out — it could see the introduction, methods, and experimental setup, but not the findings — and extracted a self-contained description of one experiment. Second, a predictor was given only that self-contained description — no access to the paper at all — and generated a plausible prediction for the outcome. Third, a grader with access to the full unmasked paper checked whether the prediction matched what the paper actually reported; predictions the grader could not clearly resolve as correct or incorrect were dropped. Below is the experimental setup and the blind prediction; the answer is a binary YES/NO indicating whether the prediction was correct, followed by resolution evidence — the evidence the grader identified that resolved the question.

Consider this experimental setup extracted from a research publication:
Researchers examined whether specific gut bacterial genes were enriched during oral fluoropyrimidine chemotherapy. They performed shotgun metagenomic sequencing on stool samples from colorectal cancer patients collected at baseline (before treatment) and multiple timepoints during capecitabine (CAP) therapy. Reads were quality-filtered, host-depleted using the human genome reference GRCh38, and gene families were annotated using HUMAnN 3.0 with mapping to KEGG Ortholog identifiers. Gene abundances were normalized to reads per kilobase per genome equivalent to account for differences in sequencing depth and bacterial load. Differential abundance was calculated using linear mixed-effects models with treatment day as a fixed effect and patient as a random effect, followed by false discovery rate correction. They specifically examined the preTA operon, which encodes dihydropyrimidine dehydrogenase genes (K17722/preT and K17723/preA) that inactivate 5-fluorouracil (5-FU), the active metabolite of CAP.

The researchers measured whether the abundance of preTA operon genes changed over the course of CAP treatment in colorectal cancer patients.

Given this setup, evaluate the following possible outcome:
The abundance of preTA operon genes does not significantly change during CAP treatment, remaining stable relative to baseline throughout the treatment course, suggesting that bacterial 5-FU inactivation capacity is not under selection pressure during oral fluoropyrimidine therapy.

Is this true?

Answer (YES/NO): NO